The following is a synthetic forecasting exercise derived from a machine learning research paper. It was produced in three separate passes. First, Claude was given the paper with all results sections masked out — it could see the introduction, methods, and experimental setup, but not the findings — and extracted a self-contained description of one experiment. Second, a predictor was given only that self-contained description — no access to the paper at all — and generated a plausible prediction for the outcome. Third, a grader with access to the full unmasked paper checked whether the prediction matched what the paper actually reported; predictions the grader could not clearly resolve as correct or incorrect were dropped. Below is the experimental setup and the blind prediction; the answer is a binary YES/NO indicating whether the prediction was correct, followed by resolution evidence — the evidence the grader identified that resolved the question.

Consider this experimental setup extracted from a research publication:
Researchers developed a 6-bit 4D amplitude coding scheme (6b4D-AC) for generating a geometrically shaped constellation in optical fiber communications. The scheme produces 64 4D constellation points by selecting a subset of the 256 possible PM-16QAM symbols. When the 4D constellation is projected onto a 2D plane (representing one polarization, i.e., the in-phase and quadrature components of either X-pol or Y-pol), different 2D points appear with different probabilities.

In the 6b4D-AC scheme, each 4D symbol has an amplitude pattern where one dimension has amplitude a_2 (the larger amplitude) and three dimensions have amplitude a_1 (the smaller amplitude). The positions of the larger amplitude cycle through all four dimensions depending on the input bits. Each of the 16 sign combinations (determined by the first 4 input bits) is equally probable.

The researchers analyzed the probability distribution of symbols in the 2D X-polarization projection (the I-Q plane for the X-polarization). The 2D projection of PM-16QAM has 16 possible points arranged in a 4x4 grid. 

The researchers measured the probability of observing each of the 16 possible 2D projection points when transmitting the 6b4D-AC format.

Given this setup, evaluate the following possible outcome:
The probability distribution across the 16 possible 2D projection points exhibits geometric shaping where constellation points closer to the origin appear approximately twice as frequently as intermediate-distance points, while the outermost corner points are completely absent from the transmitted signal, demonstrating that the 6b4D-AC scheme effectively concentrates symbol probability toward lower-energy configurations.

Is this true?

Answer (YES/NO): YES